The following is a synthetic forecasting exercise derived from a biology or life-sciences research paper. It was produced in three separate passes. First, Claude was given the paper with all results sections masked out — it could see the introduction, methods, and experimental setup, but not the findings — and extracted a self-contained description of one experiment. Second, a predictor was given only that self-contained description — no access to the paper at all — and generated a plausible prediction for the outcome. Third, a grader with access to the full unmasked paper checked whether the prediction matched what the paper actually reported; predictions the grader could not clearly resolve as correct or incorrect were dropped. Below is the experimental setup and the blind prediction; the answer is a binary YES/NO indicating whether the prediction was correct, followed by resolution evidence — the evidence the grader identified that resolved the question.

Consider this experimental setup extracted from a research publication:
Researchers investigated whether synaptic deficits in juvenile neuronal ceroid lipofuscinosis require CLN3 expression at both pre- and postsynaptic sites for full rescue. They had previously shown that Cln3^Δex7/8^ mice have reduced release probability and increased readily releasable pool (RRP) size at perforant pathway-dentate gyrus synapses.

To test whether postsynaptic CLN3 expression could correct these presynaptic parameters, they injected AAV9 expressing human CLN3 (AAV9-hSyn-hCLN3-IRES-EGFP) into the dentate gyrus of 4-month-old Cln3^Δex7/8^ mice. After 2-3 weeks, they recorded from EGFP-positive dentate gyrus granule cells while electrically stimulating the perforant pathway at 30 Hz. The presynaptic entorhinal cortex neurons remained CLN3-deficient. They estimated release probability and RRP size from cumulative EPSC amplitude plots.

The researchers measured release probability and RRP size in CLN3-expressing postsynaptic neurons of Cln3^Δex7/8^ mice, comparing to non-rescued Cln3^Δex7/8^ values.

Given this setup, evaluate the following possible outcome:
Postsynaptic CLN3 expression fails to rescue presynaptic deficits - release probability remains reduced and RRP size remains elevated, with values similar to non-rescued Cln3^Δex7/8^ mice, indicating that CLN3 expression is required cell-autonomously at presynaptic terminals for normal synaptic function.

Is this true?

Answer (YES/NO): YES